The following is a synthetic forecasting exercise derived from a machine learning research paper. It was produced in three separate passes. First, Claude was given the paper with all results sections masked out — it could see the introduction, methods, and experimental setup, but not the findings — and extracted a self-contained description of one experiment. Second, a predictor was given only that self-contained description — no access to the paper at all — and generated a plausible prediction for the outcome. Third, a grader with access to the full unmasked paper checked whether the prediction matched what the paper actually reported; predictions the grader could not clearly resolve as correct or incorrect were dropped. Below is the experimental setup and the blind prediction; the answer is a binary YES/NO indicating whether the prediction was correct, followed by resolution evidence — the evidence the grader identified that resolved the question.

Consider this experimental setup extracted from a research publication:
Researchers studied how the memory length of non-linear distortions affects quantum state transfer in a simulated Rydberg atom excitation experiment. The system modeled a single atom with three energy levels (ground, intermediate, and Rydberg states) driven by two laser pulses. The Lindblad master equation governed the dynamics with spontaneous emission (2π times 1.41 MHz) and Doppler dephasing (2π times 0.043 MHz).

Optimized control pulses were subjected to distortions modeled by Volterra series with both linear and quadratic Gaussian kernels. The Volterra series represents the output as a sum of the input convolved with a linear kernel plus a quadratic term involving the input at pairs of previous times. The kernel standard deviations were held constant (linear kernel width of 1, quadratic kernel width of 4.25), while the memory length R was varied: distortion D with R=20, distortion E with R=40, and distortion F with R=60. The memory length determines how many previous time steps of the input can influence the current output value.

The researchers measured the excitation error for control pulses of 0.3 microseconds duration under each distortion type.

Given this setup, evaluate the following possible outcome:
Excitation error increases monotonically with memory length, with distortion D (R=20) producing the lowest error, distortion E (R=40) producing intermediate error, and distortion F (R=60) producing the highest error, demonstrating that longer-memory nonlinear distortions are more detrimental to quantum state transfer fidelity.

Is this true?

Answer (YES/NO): YES